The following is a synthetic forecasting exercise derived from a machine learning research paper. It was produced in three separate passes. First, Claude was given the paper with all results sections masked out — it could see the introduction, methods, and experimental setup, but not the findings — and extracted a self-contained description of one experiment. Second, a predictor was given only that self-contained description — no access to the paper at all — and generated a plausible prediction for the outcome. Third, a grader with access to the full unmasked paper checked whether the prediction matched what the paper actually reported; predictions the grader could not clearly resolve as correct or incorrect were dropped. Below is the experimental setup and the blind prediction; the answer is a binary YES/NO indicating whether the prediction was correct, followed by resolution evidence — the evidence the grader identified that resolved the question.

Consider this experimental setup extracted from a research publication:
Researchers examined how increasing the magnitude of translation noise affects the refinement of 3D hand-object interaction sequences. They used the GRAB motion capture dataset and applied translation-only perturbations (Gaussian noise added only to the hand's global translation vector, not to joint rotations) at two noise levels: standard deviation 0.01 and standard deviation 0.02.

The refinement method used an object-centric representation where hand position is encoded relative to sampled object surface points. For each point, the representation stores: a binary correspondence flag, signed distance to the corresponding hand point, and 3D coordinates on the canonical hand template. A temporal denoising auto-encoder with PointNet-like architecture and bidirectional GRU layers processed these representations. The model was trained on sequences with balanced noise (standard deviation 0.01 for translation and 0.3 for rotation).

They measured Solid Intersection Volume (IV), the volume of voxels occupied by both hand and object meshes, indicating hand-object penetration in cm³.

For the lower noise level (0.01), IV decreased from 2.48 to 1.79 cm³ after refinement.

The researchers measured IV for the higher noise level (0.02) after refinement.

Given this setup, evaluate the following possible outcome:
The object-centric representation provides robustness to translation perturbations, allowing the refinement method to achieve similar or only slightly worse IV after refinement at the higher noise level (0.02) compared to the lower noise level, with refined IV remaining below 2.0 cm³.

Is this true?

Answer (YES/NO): NO